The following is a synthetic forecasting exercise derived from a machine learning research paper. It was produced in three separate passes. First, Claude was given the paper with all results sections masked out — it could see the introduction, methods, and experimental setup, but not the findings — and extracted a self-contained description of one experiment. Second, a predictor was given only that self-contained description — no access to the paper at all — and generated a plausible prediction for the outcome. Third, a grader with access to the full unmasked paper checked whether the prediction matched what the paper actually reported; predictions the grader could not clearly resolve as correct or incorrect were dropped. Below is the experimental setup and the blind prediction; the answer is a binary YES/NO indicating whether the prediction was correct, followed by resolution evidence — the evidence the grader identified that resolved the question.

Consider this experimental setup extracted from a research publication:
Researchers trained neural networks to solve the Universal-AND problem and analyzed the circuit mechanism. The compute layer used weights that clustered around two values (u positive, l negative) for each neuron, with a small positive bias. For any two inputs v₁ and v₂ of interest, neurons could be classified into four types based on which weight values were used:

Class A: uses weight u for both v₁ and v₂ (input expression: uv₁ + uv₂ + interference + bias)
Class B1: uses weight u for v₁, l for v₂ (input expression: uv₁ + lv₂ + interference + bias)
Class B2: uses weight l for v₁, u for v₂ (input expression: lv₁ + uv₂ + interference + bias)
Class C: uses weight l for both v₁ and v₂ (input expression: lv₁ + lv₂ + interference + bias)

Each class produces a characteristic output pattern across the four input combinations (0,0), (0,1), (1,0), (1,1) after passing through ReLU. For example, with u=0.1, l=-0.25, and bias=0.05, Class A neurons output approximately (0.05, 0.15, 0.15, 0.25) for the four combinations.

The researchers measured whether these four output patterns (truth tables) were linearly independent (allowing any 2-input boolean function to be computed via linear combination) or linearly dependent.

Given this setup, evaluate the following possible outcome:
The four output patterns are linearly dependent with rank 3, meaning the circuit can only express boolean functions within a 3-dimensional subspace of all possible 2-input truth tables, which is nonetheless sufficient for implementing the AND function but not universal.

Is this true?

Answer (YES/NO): NO